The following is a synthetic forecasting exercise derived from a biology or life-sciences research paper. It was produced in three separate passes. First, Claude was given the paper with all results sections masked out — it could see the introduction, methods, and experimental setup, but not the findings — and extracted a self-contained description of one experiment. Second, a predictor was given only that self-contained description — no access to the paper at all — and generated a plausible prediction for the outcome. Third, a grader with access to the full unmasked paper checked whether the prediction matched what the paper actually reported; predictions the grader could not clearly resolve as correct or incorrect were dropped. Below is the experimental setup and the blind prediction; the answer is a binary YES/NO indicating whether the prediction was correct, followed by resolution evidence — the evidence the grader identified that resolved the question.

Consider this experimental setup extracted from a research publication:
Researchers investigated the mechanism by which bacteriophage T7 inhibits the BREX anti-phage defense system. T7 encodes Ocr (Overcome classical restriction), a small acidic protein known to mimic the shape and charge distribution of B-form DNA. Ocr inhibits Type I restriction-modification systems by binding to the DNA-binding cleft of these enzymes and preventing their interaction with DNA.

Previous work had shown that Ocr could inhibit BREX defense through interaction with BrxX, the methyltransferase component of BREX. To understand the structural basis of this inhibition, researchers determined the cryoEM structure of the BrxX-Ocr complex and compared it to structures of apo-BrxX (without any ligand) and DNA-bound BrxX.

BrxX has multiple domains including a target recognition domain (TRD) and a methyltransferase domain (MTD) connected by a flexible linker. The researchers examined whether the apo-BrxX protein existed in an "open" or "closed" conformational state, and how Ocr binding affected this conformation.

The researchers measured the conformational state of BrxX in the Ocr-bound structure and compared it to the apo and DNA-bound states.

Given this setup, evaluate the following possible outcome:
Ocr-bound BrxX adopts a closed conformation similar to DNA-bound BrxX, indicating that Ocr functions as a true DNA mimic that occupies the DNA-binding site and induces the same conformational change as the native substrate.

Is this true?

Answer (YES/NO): NO